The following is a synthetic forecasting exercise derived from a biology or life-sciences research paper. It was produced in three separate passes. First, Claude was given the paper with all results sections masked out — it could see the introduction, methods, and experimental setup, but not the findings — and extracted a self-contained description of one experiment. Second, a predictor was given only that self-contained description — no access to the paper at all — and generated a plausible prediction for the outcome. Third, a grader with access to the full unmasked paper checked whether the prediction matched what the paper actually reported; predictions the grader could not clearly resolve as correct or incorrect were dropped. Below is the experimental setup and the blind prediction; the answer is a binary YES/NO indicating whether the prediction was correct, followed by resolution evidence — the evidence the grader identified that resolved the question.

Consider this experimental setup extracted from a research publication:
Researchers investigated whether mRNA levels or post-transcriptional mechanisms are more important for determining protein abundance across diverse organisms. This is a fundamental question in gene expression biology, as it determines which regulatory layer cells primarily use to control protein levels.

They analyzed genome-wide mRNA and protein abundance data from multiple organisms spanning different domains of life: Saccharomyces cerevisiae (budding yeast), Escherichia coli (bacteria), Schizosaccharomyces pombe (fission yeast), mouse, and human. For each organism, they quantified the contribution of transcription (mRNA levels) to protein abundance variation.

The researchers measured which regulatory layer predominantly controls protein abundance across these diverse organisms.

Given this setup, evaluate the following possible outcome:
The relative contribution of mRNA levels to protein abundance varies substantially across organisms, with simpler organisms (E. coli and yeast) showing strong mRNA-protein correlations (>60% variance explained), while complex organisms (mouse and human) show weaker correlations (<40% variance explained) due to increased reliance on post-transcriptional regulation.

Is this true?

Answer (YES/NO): NO